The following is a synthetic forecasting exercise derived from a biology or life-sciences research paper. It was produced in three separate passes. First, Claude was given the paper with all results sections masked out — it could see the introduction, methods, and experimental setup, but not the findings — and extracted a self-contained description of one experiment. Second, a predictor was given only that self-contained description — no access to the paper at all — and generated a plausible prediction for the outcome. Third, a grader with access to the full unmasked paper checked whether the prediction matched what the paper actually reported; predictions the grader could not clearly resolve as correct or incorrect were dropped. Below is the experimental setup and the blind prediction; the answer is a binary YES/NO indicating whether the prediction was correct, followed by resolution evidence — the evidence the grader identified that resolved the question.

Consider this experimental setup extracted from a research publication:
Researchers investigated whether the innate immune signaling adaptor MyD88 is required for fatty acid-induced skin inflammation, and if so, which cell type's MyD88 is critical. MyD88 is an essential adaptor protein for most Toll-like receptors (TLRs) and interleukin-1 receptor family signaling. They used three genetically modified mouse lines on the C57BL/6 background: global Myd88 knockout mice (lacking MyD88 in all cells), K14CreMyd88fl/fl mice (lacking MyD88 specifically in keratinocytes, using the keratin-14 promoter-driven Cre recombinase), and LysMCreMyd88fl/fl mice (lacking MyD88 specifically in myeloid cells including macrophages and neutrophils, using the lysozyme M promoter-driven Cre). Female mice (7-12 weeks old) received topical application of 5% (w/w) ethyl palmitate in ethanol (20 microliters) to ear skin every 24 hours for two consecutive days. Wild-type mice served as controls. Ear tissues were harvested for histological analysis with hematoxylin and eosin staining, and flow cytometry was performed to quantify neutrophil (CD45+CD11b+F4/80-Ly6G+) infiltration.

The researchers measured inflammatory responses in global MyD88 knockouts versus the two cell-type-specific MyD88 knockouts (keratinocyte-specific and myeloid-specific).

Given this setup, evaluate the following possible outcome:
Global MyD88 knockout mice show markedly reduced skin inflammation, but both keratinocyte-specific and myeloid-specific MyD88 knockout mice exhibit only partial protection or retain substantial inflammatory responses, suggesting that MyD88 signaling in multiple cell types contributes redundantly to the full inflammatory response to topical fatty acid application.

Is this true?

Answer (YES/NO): YES